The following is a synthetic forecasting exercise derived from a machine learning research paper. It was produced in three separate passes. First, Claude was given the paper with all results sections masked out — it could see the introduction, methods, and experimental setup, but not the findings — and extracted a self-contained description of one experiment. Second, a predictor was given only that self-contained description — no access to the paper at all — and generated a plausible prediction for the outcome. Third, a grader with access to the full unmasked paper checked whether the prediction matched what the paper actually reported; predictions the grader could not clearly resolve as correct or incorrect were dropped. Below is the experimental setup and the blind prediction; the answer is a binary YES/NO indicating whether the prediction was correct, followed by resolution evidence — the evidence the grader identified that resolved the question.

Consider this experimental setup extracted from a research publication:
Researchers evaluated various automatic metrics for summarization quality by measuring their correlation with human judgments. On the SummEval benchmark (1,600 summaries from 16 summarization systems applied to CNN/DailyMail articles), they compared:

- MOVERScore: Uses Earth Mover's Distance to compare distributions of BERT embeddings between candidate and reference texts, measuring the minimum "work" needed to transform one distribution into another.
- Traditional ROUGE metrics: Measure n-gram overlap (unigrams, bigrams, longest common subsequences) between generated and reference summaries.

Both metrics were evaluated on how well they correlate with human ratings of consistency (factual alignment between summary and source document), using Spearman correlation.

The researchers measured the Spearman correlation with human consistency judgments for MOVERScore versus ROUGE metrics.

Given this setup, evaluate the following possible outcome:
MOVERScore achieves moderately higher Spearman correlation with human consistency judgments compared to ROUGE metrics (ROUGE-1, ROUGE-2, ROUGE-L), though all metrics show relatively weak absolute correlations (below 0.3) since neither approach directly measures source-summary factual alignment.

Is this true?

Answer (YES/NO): NO